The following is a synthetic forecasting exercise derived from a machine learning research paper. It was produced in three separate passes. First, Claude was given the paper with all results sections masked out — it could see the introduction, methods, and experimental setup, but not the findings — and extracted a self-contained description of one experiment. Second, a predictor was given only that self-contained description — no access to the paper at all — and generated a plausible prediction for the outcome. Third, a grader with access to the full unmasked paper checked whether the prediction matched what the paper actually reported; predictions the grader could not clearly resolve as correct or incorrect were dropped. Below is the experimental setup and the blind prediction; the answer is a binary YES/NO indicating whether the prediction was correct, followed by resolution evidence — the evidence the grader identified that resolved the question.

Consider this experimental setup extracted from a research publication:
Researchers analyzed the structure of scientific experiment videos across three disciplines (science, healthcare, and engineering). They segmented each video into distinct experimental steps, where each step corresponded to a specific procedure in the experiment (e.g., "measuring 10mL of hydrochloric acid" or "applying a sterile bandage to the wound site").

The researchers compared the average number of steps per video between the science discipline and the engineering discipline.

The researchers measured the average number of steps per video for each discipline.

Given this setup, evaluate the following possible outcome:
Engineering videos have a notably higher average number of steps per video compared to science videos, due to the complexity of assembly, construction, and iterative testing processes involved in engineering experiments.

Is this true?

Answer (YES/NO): YES